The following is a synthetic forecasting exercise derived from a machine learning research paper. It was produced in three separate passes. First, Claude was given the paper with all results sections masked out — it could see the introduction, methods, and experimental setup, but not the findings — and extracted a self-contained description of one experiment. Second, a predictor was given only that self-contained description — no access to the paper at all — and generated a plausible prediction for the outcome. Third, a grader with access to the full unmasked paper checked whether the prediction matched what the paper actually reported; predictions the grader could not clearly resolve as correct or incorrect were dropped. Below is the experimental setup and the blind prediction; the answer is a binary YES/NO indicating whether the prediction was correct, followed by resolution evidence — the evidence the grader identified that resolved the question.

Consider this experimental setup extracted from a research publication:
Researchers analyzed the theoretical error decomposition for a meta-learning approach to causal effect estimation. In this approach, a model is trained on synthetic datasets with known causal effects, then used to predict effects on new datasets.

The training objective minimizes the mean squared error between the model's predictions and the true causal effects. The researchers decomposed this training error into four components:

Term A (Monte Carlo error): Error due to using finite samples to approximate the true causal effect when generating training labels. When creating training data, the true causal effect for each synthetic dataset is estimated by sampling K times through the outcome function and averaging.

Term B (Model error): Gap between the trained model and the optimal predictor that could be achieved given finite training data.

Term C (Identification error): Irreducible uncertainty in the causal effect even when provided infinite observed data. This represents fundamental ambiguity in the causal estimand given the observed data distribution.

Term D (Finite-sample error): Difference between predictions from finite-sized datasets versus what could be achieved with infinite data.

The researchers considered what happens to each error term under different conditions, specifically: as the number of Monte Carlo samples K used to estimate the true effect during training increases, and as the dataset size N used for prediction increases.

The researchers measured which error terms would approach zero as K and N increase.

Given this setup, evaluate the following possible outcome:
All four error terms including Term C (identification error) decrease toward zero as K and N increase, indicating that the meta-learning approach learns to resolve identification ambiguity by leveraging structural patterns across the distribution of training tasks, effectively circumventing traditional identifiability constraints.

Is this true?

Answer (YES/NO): NO